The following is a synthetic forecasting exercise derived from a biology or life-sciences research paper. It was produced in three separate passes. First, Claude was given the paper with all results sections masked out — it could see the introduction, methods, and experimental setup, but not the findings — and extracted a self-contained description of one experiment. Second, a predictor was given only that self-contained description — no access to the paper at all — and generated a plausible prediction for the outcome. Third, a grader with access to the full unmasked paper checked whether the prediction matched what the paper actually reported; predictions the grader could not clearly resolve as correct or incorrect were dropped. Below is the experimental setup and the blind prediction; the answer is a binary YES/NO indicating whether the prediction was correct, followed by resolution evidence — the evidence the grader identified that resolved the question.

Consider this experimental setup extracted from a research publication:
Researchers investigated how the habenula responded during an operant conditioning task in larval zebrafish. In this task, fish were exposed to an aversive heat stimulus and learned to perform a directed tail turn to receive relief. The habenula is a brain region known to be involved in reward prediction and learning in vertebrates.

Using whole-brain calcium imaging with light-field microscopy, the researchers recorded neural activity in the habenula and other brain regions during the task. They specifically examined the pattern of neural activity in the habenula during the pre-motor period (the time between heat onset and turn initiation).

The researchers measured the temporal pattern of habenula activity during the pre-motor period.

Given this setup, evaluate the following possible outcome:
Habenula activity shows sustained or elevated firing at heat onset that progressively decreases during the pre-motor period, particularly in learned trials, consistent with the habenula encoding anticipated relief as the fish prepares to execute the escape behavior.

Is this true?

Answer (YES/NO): NO